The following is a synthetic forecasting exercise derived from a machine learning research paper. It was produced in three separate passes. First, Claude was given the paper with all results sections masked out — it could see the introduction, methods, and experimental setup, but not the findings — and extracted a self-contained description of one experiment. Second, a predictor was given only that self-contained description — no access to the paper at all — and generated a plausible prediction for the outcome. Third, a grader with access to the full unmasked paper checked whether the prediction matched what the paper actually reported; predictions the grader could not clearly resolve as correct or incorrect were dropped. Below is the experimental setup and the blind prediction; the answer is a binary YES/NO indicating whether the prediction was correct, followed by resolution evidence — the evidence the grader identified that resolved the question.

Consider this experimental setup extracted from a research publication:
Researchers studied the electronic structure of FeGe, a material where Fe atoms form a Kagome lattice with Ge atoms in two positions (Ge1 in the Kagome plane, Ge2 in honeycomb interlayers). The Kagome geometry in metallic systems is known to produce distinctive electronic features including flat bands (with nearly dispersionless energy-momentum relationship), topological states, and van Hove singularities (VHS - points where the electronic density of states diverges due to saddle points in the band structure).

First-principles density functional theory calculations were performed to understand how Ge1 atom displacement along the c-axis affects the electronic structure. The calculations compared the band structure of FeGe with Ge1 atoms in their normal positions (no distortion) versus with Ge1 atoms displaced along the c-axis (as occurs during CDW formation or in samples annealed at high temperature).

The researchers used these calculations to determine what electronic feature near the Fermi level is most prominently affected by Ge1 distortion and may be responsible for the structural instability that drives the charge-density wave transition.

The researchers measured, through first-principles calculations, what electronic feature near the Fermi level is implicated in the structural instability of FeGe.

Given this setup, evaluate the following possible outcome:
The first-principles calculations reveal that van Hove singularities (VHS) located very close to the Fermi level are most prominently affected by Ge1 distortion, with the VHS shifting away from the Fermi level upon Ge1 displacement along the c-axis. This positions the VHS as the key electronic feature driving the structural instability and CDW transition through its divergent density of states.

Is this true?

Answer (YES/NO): NO